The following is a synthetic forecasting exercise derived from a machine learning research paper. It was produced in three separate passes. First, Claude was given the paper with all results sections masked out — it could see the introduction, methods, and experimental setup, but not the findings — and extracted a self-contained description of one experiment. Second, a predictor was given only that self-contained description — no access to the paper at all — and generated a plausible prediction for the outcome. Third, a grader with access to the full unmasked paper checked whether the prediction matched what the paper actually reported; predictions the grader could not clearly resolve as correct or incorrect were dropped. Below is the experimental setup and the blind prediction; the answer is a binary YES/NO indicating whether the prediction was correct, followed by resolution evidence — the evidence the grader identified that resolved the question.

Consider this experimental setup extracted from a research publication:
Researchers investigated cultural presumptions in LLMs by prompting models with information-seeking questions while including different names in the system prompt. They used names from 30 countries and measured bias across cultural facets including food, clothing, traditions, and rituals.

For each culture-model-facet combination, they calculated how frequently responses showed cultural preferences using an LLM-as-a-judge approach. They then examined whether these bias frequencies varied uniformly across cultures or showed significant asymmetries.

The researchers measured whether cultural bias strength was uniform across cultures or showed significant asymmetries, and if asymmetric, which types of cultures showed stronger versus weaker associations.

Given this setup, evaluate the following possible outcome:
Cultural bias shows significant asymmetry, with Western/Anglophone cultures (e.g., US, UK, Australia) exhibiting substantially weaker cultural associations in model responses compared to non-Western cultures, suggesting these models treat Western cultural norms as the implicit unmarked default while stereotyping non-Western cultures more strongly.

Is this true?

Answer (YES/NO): NO